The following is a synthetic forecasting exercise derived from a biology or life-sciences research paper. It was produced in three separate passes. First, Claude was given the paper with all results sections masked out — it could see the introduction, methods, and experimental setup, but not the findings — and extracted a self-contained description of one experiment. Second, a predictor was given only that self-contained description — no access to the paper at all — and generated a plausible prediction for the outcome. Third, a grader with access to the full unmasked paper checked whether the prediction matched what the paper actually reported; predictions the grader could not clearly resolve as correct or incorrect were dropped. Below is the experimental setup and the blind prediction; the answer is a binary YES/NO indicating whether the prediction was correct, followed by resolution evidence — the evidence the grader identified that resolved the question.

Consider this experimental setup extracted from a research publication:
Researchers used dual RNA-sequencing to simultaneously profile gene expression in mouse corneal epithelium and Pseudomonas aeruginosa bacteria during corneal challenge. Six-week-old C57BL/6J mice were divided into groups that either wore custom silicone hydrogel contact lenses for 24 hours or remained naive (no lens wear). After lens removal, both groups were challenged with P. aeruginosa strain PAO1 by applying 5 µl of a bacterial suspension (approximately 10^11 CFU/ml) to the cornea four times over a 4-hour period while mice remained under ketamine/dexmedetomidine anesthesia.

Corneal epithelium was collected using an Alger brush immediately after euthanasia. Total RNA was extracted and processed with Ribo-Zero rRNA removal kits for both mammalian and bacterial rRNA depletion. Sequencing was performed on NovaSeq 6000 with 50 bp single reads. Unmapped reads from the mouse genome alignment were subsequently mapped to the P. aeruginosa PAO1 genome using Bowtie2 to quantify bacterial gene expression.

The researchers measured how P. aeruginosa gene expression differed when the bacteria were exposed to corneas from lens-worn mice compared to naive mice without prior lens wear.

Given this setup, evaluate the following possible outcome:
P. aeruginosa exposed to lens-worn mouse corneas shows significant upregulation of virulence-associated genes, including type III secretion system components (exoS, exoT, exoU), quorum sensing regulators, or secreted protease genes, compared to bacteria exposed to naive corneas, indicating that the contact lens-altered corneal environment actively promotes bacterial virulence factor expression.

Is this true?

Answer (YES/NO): NO